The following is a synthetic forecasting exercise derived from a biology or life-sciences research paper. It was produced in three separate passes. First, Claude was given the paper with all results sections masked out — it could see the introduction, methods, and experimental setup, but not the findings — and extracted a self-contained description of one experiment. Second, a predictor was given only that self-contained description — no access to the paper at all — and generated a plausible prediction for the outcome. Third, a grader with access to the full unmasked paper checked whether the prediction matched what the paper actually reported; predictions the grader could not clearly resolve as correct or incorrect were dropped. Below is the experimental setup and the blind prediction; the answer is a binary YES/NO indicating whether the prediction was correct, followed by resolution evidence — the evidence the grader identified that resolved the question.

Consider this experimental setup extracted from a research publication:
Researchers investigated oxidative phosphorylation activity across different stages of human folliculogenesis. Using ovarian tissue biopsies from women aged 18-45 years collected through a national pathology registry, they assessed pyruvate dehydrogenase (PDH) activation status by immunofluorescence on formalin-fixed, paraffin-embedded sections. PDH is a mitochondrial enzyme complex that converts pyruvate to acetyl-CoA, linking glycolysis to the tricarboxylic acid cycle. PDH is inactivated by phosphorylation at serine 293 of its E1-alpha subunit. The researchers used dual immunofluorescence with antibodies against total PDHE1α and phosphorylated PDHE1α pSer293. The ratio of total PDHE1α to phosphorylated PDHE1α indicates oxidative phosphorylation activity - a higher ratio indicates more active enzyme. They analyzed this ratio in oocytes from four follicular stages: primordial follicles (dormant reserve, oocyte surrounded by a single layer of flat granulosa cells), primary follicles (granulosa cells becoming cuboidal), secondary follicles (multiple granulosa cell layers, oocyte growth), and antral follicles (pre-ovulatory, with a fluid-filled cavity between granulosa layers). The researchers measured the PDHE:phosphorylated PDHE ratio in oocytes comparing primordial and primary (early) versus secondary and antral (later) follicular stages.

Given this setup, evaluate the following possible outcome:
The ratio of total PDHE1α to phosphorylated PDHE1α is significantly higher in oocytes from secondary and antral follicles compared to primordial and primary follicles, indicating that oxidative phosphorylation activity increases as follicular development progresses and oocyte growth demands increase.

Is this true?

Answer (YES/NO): NO